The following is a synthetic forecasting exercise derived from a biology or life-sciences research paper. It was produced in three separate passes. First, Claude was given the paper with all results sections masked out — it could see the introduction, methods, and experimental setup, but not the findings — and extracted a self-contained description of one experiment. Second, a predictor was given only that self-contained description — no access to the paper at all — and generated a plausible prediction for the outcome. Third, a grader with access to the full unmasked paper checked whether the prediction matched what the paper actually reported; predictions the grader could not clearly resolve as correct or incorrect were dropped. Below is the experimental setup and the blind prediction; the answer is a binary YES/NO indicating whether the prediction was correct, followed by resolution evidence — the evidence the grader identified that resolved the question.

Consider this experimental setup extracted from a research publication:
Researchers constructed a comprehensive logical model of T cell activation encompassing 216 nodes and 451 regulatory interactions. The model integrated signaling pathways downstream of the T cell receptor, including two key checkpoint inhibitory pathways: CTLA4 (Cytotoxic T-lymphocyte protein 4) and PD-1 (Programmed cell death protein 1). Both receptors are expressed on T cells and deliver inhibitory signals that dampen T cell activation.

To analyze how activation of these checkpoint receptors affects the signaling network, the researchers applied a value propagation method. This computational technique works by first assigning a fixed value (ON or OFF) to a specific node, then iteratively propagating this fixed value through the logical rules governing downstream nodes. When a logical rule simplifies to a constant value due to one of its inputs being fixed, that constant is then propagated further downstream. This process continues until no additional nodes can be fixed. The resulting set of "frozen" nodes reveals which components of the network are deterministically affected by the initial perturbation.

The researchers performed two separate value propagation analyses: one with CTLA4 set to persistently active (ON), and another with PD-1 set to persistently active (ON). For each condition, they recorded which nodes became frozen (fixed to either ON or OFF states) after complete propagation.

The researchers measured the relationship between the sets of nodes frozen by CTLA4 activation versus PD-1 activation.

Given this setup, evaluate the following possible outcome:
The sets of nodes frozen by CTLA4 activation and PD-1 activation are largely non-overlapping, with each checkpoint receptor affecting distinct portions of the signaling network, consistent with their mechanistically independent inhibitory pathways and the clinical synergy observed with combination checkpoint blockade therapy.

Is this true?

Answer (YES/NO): NO